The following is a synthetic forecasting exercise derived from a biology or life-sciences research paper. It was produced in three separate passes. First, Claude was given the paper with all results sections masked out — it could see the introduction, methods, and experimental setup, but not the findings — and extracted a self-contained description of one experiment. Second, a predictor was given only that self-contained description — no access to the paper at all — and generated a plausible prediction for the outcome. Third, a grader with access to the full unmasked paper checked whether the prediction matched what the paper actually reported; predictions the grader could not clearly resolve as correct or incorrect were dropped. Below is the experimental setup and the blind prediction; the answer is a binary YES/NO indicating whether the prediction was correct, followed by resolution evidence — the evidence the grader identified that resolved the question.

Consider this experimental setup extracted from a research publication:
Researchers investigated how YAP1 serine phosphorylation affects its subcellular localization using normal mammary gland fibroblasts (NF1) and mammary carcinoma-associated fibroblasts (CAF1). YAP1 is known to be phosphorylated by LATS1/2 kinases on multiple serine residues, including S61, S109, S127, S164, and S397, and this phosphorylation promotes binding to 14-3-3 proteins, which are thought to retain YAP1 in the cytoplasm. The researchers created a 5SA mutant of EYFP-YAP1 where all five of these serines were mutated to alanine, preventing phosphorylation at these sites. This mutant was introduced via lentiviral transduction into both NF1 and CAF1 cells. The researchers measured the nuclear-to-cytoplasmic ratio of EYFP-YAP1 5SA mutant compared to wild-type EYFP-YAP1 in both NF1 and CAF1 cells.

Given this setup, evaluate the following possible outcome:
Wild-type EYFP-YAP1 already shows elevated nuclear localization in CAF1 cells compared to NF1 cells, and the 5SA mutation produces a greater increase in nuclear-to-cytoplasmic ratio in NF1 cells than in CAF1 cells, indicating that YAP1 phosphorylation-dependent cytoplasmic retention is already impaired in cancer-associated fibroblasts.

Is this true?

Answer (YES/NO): YES